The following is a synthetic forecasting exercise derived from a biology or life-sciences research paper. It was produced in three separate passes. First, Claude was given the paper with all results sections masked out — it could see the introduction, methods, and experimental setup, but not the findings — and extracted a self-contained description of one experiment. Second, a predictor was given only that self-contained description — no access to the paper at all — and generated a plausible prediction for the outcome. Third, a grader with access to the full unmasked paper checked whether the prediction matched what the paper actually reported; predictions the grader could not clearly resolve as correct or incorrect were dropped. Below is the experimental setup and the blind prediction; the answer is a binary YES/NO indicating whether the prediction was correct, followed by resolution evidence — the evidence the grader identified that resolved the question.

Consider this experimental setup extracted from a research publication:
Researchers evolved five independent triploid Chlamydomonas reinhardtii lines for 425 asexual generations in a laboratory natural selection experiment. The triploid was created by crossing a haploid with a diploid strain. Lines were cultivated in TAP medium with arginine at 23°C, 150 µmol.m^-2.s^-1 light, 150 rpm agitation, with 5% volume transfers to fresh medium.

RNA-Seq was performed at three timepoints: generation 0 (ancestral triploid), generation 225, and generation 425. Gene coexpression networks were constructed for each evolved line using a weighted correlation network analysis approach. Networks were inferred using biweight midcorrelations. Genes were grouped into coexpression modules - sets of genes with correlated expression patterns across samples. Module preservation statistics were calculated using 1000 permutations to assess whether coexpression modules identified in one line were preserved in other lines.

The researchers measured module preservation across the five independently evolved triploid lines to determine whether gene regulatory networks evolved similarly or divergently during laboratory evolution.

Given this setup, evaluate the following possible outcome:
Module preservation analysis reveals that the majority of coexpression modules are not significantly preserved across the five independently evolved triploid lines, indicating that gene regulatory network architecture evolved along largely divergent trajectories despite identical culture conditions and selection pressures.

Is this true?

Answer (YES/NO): NO